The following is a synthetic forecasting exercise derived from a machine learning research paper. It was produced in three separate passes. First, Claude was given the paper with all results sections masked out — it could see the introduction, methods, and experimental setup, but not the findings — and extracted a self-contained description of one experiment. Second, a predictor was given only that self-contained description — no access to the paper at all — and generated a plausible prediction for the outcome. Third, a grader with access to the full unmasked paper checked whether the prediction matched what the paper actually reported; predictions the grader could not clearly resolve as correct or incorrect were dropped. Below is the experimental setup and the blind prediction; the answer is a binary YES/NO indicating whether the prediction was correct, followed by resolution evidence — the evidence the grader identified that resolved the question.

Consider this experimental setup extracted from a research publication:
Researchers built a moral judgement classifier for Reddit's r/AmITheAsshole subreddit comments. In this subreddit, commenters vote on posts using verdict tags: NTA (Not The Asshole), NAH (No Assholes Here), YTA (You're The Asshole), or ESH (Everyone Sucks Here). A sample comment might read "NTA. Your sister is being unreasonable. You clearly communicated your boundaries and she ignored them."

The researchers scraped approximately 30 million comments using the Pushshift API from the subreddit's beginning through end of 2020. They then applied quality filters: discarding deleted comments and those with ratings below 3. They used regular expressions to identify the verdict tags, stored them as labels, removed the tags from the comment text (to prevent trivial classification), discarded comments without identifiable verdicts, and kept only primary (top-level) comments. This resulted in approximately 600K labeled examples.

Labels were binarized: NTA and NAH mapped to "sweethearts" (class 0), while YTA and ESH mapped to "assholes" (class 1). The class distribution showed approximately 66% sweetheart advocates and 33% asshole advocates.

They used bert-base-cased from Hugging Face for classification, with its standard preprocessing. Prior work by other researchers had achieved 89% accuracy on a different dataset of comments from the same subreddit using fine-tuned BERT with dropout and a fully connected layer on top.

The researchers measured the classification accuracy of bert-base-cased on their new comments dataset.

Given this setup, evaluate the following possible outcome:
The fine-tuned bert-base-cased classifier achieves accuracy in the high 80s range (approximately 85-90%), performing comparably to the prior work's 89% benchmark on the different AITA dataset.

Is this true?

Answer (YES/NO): YES